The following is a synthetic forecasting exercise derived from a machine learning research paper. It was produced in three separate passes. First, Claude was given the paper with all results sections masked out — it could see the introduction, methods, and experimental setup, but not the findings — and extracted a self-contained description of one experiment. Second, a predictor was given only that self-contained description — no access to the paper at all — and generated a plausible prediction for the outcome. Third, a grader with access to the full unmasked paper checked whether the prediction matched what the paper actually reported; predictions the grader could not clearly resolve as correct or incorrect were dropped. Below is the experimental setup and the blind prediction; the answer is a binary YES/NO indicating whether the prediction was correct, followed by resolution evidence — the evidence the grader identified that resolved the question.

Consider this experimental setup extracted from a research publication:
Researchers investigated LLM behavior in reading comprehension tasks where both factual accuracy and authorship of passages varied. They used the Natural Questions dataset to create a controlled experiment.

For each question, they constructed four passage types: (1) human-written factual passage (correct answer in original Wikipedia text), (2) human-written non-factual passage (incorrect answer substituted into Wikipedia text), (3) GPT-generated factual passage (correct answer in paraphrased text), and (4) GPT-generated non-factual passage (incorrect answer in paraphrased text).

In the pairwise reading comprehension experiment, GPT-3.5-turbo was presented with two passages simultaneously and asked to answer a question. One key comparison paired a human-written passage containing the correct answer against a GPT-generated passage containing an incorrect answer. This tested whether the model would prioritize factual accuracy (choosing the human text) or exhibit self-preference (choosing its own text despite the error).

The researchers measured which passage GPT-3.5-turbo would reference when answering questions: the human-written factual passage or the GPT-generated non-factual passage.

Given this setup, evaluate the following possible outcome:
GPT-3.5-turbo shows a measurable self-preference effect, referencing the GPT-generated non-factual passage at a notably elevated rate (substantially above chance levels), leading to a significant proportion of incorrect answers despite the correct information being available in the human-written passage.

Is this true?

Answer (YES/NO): NO